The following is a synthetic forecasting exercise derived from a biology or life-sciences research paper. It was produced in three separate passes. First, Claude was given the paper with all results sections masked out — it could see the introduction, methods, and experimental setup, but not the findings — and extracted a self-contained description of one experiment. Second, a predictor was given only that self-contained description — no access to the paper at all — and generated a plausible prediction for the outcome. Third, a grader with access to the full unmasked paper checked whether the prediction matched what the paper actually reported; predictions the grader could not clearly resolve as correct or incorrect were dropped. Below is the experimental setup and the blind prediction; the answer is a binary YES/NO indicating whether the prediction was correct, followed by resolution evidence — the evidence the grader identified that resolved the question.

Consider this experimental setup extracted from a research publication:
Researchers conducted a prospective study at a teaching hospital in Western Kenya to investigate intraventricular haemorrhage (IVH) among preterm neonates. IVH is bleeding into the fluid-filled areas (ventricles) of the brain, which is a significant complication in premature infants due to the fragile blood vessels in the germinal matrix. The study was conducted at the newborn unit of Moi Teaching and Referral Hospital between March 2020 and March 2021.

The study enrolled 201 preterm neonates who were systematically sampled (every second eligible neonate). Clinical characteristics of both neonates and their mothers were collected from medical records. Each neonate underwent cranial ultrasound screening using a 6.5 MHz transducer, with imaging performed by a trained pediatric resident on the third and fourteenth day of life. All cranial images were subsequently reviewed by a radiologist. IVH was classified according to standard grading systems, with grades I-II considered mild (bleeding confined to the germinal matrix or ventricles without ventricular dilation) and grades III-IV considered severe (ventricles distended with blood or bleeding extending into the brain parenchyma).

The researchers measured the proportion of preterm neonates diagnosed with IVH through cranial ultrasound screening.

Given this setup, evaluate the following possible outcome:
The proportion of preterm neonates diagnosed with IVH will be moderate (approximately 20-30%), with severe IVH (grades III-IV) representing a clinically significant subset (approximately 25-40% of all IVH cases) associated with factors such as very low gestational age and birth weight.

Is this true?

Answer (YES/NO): NO